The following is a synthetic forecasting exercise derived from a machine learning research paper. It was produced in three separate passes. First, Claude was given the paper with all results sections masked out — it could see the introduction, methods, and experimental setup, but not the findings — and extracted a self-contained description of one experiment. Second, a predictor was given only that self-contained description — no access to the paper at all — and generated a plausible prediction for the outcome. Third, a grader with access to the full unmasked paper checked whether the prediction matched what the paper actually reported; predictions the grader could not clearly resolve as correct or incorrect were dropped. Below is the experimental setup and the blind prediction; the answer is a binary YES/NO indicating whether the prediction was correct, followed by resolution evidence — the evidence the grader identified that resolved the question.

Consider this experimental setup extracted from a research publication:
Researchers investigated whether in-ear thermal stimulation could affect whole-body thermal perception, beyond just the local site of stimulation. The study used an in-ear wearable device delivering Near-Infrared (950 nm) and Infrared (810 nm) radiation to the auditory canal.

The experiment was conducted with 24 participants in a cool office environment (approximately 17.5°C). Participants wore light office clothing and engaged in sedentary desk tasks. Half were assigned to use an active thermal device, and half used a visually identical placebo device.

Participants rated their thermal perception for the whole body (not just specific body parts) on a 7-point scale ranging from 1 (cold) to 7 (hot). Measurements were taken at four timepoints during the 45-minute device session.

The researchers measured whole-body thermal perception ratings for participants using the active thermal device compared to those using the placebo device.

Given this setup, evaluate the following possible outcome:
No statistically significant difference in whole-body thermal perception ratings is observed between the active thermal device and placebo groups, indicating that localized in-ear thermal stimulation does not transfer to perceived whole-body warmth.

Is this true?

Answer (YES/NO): NO